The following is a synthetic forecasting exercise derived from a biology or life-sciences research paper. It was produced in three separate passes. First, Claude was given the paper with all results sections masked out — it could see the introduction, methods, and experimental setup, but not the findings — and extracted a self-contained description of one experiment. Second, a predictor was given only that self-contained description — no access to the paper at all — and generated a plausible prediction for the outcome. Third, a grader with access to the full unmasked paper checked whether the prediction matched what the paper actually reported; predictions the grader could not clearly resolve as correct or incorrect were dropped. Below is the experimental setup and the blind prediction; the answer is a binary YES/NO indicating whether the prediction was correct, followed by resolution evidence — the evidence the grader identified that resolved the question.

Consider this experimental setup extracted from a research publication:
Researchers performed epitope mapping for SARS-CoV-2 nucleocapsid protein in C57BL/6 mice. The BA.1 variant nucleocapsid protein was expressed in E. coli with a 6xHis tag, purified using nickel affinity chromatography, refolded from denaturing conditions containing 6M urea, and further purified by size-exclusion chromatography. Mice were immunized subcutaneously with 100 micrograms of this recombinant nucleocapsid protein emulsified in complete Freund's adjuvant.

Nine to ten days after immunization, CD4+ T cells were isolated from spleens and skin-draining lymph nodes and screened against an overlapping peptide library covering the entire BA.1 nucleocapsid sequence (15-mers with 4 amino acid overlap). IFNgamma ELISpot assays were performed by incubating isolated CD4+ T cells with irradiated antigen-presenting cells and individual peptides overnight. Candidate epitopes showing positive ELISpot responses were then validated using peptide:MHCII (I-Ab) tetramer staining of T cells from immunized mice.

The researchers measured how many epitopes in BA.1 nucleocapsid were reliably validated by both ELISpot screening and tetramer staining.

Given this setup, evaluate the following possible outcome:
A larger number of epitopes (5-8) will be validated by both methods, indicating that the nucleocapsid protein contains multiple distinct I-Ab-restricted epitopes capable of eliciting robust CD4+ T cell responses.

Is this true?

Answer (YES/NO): NO